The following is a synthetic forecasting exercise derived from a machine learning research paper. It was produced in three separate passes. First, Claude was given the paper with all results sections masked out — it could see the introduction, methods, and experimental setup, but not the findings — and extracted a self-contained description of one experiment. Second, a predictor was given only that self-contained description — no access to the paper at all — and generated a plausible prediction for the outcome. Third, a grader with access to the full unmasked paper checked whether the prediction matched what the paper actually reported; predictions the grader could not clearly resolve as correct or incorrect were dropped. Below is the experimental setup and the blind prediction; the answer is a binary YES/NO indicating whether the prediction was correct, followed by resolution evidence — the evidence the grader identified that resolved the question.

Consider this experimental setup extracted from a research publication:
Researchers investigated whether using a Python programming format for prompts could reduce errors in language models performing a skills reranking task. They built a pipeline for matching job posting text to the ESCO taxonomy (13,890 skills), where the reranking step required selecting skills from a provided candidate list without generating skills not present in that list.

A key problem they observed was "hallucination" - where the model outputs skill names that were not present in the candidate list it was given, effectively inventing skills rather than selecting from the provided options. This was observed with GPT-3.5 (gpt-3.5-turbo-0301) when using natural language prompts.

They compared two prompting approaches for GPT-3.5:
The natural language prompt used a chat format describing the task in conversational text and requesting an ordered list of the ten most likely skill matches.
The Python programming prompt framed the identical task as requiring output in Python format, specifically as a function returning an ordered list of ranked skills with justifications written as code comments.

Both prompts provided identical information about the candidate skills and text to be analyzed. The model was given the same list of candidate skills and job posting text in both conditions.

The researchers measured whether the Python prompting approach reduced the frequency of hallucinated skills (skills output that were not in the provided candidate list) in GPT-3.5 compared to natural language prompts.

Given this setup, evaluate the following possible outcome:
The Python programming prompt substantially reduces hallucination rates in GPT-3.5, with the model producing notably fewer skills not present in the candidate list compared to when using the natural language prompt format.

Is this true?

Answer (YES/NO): YES